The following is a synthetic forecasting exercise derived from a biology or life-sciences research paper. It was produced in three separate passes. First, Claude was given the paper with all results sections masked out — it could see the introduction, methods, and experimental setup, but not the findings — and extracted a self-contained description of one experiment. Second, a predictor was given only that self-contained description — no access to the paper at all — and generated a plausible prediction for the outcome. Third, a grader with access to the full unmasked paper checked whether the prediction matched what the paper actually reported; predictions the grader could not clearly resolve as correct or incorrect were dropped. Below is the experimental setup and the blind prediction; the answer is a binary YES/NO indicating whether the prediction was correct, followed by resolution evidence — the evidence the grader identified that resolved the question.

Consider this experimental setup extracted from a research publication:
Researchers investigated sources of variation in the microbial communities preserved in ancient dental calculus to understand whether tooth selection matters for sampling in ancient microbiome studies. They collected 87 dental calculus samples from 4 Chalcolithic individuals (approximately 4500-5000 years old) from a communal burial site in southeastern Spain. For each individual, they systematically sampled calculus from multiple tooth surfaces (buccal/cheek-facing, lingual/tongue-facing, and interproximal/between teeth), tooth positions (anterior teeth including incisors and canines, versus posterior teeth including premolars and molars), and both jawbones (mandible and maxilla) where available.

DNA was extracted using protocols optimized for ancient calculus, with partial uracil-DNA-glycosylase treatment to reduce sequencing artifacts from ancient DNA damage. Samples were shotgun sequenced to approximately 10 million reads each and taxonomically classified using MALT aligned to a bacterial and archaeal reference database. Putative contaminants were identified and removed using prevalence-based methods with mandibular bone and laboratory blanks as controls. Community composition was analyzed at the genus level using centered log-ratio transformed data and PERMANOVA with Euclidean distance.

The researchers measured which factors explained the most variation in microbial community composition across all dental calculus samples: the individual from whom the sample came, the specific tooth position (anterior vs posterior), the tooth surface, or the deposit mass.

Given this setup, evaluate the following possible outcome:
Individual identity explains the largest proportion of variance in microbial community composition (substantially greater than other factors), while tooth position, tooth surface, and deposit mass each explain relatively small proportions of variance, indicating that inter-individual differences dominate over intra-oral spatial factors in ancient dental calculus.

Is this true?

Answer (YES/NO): YES